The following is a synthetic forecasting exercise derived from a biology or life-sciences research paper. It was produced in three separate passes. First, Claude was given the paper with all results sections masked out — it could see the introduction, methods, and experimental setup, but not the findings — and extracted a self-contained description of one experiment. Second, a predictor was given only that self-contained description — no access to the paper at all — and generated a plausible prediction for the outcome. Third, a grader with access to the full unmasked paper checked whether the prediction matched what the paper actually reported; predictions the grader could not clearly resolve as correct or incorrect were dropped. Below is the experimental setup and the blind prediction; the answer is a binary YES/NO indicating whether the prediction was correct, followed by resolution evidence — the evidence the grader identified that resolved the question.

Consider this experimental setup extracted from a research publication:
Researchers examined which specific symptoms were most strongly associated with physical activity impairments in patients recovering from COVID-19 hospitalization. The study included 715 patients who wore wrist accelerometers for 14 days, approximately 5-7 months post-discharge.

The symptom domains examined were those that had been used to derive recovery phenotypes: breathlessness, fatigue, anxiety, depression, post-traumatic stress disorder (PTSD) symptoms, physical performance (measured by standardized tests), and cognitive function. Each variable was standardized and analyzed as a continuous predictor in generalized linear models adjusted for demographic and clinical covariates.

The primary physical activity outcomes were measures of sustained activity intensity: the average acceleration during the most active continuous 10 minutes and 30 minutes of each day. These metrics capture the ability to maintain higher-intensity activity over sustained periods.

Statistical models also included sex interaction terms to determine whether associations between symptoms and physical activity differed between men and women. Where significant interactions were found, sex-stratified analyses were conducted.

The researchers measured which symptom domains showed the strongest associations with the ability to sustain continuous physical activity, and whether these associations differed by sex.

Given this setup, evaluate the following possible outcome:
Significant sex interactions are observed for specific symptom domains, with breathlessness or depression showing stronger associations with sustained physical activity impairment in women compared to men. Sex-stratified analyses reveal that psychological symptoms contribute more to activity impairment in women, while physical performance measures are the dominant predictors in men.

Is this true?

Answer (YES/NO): NO